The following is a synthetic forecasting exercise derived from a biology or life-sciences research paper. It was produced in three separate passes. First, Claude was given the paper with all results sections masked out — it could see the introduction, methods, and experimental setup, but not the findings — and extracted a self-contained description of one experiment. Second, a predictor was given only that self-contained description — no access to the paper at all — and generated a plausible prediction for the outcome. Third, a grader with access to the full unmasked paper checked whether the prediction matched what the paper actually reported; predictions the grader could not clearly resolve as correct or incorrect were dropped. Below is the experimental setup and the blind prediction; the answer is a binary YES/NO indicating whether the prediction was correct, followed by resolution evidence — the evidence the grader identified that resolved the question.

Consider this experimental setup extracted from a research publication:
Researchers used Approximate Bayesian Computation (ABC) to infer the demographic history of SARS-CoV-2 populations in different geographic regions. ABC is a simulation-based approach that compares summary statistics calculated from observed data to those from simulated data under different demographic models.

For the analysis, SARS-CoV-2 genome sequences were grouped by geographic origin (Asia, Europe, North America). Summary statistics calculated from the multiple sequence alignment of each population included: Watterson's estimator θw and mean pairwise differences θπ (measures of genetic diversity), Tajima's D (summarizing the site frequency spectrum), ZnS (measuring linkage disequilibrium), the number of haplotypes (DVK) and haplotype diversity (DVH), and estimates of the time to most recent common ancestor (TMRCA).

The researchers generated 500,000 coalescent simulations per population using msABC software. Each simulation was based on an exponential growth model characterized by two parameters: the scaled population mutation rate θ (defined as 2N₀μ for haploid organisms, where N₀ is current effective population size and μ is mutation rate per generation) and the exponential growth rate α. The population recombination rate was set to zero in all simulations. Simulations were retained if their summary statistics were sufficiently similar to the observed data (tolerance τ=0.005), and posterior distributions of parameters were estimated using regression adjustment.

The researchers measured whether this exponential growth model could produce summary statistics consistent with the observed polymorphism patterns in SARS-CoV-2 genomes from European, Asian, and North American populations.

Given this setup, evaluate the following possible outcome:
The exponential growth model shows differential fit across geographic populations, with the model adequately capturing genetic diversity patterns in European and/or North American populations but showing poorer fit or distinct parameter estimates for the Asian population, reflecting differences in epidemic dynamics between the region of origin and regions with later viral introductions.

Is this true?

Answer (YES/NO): NO